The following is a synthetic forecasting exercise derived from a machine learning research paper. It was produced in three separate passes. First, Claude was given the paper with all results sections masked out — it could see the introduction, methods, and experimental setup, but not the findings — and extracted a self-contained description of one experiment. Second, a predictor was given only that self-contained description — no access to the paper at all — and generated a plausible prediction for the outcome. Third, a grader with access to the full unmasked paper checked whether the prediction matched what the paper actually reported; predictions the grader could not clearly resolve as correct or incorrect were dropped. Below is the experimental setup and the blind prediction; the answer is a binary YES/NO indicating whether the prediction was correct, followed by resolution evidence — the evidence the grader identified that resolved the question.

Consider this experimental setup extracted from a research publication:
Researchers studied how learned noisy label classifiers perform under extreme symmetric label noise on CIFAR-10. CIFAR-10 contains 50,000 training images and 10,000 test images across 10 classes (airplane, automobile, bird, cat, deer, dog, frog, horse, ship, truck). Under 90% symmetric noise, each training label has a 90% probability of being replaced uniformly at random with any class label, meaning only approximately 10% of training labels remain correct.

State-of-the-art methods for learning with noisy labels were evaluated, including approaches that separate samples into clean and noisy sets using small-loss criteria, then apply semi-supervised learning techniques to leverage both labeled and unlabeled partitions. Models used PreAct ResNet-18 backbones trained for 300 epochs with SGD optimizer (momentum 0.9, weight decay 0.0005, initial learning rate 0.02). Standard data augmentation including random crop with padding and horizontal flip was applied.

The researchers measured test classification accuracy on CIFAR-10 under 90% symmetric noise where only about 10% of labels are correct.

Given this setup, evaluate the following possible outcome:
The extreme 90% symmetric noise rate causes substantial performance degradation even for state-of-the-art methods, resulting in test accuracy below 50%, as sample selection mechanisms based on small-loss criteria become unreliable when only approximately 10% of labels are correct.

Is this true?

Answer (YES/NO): NO